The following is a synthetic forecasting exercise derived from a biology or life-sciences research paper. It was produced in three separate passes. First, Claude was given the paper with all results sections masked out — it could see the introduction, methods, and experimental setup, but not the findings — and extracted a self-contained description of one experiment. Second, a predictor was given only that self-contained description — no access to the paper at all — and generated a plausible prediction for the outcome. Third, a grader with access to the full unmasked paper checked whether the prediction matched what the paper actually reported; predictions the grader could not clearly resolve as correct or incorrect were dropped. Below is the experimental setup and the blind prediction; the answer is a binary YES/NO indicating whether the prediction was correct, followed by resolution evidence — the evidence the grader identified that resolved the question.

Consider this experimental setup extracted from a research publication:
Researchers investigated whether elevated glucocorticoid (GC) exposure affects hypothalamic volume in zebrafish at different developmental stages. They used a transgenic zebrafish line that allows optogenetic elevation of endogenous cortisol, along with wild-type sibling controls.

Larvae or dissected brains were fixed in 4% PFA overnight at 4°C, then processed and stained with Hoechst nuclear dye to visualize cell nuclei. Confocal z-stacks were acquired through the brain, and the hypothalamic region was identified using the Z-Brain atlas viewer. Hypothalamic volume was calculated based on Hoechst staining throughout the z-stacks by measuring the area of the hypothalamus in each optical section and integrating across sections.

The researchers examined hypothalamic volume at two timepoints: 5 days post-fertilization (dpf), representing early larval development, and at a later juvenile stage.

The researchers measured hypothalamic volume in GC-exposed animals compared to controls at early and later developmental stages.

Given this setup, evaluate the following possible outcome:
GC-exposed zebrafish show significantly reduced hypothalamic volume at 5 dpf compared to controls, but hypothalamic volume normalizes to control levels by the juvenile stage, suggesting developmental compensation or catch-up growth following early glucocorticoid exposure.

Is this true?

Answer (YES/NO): NO